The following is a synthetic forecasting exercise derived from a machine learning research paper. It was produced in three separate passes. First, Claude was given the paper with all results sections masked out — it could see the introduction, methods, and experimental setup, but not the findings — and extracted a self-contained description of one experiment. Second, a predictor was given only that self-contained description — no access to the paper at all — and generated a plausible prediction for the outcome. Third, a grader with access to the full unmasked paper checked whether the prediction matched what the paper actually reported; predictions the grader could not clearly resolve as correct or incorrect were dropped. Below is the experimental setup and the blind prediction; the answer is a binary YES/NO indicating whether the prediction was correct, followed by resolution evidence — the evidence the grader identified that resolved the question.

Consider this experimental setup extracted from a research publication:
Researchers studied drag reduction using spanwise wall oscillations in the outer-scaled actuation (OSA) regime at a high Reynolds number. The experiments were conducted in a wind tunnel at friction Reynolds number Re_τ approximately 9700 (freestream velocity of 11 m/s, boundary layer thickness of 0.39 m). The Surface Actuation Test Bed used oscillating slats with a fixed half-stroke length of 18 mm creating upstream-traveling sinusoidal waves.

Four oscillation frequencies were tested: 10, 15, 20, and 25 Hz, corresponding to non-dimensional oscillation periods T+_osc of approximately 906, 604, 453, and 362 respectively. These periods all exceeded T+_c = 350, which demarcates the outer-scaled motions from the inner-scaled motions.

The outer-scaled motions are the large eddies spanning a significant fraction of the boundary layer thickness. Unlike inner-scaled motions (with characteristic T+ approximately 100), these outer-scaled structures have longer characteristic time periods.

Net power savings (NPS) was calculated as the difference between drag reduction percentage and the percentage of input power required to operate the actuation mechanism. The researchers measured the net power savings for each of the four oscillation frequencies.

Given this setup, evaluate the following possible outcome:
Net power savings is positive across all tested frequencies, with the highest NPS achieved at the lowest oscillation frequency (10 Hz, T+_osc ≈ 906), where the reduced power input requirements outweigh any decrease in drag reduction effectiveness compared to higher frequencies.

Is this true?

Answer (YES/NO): NO